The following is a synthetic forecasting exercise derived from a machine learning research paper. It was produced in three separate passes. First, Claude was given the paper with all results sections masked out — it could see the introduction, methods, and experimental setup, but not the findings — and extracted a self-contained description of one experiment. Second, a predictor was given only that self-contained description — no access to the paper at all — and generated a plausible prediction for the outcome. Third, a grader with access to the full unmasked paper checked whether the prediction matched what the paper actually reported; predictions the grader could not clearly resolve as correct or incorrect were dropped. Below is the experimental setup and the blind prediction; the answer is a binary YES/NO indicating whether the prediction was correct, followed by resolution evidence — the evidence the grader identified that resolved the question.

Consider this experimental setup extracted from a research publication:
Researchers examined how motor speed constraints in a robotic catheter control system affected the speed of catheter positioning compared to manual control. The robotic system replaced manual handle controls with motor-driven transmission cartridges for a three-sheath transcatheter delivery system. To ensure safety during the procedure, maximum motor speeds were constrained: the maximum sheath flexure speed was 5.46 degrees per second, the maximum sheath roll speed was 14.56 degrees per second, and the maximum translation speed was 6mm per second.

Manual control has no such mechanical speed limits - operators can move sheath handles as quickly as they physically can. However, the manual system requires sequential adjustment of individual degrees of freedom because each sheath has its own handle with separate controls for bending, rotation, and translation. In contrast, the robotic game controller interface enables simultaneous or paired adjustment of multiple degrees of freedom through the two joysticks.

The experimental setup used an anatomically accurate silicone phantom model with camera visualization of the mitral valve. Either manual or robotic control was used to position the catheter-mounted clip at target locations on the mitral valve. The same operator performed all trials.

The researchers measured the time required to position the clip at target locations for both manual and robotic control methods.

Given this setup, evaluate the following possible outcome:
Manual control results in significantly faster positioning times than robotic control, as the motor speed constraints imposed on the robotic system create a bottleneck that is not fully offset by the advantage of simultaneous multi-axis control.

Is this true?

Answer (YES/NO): NO